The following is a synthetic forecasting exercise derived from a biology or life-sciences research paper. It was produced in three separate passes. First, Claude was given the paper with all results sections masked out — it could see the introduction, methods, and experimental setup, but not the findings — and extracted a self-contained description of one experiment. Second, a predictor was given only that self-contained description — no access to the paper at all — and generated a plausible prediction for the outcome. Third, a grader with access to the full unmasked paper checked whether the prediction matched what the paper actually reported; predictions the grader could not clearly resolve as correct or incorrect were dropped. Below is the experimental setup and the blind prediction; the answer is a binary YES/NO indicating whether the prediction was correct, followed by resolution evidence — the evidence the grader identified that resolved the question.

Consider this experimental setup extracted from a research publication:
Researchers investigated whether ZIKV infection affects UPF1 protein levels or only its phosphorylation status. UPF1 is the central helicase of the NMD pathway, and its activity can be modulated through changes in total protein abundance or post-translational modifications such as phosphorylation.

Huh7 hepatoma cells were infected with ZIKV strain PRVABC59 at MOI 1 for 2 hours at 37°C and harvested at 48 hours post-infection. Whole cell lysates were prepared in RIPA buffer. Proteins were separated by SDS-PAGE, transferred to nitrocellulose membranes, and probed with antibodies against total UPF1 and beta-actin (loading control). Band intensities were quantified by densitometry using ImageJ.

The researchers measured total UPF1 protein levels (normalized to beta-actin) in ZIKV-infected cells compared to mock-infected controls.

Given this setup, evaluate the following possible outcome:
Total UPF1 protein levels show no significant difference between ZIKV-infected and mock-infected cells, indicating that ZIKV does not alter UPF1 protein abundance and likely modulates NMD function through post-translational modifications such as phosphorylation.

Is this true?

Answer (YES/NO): NO